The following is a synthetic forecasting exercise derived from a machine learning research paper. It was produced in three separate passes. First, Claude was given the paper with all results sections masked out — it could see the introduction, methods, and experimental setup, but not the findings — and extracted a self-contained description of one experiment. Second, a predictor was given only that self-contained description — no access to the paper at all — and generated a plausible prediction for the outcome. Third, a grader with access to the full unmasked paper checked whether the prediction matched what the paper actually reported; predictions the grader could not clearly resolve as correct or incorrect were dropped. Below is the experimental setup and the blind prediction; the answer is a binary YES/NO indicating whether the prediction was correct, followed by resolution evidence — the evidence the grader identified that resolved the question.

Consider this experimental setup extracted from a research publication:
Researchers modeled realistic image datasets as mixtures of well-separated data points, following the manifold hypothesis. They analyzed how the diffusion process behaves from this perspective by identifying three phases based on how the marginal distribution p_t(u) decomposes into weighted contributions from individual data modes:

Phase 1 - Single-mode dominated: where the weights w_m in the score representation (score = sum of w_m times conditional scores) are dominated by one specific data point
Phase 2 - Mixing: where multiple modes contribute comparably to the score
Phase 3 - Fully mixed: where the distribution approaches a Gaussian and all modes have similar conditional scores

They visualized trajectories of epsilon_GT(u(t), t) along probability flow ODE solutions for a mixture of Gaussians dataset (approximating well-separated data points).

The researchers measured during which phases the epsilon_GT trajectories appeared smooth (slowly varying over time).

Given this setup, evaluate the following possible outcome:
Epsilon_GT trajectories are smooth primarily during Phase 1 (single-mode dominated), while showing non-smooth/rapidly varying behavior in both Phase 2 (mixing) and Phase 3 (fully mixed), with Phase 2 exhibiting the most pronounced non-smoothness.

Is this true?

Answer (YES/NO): NO